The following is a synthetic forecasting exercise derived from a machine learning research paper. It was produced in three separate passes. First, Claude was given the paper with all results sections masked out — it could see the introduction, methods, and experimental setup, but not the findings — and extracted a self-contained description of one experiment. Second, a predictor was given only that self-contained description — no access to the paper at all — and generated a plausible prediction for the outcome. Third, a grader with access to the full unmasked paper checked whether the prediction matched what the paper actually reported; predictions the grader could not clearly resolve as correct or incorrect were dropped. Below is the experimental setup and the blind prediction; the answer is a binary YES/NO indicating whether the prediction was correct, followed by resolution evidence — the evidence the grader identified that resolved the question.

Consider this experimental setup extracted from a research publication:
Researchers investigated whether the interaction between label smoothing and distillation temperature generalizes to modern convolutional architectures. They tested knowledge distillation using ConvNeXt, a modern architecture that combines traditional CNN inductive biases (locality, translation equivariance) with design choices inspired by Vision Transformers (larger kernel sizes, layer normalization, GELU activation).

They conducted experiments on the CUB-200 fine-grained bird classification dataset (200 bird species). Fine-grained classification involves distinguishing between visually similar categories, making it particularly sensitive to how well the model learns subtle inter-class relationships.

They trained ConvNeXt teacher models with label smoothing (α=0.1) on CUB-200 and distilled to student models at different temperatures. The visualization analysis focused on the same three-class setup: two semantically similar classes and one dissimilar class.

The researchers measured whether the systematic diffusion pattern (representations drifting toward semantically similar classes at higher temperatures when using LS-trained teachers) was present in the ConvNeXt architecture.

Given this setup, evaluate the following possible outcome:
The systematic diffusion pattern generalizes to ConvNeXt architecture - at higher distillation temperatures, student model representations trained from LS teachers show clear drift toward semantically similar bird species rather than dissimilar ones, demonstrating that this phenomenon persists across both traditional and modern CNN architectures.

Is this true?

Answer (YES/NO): YES